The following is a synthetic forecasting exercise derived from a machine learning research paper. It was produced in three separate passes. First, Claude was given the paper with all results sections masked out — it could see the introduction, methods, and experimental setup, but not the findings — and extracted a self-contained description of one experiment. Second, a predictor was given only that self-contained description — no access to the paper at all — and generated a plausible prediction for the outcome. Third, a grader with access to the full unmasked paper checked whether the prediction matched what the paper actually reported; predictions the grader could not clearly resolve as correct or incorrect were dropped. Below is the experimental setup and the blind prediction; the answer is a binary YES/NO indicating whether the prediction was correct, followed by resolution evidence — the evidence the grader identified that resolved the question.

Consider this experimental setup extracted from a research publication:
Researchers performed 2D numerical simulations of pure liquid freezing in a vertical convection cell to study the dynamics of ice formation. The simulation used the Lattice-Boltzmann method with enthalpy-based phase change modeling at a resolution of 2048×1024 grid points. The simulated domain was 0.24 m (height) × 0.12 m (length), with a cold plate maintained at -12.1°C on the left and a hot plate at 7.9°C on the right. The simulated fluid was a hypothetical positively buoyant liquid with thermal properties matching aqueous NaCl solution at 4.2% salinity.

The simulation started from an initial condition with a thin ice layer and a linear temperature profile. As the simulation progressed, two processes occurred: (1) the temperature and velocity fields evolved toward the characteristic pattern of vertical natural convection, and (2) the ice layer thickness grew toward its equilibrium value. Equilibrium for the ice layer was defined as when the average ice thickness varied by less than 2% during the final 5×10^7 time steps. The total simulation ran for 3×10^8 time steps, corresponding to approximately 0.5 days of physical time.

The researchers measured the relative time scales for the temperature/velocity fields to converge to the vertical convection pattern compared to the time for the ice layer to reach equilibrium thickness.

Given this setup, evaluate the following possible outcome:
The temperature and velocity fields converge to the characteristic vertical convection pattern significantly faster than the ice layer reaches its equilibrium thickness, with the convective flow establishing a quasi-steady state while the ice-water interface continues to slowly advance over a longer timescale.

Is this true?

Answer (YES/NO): YES